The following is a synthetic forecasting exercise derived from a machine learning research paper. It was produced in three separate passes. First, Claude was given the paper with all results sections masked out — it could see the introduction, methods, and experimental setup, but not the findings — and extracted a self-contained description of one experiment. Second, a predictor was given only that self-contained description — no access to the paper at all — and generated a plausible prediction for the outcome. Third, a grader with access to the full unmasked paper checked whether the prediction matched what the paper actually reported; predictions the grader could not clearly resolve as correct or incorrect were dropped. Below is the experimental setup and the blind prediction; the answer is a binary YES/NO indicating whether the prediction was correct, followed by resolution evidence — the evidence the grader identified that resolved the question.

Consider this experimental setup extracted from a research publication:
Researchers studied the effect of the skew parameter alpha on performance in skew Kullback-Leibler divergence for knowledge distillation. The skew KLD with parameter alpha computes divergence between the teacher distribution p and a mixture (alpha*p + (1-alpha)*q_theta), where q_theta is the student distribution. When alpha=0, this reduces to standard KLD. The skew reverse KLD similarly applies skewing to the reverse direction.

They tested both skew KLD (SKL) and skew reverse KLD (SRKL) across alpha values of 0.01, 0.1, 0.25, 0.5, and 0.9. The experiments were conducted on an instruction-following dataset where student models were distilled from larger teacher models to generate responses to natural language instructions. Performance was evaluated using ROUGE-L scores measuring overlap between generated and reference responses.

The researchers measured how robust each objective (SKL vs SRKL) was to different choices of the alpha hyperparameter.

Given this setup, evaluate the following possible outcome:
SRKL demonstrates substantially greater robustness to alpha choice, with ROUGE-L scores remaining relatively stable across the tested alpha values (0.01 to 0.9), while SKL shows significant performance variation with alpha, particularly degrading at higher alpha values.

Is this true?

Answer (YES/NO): NO